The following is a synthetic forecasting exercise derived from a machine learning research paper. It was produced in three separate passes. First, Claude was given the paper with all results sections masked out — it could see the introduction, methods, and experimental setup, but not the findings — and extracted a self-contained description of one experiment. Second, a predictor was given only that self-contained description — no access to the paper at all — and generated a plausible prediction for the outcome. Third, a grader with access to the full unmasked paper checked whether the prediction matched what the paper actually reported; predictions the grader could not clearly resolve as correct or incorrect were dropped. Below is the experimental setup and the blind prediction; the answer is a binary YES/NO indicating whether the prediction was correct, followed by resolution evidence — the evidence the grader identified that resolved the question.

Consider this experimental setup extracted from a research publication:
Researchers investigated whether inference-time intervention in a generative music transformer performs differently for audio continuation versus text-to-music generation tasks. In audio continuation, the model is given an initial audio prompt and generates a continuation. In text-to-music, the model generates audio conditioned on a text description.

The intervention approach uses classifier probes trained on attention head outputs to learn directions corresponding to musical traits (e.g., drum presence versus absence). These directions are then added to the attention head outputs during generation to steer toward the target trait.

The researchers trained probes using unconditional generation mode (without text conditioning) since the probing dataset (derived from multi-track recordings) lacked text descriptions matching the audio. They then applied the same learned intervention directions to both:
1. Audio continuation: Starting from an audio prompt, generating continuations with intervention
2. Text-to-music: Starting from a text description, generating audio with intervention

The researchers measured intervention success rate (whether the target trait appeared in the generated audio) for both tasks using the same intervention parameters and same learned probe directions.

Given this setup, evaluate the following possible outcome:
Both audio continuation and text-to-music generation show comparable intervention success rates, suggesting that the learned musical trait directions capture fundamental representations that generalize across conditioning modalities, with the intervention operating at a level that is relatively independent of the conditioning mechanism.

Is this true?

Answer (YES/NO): NO